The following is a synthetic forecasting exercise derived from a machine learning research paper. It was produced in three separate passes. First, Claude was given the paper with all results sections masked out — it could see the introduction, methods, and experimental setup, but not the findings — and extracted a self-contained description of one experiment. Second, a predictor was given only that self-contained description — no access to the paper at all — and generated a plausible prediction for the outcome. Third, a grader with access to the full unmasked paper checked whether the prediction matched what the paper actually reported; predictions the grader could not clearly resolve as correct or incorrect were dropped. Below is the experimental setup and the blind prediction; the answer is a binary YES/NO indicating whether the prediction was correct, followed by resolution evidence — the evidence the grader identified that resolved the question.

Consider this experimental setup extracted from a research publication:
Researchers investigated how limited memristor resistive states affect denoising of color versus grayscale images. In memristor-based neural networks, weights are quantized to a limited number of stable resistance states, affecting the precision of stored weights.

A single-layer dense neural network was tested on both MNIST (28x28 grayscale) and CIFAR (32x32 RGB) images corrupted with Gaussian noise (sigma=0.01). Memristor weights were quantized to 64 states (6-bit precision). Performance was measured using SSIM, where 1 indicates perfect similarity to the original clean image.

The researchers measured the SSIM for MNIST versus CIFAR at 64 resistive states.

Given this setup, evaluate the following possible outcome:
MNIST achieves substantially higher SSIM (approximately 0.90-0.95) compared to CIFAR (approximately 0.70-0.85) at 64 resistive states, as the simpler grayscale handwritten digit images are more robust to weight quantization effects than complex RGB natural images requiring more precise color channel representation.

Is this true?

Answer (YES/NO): NO